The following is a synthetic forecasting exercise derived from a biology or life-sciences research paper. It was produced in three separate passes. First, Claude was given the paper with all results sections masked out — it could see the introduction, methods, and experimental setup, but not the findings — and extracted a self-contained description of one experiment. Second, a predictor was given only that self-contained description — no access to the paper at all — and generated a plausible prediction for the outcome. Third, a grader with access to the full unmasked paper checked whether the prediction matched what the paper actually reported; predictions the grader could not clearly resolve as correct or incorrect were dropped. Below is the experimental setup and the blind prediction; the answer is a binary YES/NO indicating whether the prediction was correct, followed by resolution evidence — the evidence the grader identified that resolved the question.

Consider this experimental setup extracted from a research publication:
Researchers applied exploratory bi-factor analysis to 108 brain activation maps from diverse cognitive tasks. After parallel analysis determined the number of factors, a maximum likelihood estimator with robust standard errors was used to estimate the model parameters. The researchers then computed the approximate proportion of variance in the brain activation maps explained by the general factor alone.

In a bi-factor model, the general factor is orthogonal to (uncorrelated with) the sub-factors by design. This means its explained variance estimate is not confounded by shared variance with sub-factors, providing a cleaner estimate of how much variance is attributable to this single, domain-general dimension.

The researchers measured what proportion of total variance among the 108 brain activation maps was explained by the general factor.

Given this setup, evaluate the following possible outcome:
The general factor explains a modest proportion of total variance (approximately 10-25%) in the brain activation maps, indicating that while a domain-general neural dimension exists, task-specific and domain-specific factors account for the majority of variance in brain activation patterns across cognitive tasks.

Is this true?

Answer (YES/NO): NO